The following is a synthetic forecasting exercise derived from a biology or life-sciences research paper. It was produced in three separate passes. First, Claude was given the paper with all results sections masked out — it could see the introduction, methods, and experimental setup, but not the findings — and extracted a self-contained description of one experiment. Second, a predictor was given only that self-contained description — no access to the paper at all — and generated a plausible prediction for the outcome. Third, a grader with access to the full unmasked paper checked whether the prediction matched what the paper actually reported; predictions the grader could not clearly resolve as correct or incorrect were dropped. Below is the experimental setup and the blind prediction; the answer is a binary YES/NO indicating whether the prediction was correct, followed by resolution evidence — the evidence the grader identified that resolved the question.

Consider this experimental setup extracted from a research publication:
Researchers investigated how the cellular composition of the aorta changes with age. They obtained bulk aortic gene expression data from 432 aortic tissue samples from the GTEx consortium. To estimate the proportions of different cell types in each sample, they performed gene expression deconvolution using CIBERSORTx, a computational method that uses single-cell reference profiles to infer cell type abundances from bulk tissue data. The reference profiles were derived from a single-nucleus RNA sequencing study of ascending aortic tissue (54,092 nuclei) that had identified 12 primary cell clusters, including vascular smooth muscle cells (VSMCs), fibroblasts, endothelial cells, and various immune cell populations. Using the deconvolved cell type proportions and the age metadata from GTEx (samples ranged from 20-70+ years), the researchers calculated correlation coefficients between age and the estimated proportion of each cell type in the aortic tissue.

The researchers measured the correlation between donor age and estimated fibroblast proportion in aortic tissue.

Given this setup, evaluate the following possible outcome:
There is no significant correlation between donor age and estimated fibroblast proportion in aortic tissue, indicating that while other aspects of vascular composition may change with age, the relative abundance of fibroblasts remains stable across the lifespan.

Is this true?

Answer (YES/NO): NO